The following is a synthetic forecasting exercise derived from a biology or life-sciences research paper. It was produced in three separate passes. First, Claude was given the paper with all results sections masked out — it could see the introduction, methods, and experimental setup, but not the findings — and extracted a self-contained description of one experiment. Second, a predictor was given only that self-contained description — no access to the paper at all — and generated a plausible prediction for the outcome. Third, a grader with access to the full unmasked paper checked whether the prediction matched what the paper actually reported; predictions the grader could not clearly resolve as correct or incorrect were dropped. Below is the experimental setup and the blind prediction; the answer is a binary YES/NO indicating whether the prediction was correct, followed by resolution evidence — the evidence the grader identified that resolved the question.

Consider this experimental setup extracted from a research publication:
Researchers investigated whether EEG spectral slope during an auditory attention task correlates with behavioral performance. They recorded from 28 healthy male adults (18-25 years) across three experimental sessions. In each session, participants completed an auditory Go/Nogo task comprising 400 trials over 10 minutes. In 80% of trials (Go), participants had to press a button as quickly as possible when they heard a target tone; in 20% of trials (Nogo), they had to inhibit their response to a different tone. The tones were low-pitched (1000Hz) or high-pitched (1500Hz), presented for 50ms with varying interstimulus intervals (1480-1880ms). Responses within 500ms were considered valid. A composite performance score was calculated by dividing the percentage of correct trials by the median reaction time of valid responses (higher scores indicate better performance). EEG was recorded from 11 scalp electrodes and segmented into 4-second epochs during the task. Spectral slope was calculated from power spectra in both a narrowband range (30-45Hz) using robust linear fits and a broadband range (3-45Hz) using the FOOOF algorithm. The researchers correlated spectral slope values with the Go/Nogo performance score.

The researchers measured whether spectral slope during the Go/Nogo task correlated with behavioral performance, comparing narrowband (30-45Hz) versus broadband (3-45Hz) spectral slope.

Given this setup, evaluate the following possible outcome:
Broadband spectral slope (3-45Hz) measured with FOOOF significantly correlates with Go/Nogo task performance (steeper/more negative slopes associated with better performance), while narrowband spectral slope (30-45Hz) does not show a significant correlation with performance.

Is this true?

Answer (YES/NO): NO